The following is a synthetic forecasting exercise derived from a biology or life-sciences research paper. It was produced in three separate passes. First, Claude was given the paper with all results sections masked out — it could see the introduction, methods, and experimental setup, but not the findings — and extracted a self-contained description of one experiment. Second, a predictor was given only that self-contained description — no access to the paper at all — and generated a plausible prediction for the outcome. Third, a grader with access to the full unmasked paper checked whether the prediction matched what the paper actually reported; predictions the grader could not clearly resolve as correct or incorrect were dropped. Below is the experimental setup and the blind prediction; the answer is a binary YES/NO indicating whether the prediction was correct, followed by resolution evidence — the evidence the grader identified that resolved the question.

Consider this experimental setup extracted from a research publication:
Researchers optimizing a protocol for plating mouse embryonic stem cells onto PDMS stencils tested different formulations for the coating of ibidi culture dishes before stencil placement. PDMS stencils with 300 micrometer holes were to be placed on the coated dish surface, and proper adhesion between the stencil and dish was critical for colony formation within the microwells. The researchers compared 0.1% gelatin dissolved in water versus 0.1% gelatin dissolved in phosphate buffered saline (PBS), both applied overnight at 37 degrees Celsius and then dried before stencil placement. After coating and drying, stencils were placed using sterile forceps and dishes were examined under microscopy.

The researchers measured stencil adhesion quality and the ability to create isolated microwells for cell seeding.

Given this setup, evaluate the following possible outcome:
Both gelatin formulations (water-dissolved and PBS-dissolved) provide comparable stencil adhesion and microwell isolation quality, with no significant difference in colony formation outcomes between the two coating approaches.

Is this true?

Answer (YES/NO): NO